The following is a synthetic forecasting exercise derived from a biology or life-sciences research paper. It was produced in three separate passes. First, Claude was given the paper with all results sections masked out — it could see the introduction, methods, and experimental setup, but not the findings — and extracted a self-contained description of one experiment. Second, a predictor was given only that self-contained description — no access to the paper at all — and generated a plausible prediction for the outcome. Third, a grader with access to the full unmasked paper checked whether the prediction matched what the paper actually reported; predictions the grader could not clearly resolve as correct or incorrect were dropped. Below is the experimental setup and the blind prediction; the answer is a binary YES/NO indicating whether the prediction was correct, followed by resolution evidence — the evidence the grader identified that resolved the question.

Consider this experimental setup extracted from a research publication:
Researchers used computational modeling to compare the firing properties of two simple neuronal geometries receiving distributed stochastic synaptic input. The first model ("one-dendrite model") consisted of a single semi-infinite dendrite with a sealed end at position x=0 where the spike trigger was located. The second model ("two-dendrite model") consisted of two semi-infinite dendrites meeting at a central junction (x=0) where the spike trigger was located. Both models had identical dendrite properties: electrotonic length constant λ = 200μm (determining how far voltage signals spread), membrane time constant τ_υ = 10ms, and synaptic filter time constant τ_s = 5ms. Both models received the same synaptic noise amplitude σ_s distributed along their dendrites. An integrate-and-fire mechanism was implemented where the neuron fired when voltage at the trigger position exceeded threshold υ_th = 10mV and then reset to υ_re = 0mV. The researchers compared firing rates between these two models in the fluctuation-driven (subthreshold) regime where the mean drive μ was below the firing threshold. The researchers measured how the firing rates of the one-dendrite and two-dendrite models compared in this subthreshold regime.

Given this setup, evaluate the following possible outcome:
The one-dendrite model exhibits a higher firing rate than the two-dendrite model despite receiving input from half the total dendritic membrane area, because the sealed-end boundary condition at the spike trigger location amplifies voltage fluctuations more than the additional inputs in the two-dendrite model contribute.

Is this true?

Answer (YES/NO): YES